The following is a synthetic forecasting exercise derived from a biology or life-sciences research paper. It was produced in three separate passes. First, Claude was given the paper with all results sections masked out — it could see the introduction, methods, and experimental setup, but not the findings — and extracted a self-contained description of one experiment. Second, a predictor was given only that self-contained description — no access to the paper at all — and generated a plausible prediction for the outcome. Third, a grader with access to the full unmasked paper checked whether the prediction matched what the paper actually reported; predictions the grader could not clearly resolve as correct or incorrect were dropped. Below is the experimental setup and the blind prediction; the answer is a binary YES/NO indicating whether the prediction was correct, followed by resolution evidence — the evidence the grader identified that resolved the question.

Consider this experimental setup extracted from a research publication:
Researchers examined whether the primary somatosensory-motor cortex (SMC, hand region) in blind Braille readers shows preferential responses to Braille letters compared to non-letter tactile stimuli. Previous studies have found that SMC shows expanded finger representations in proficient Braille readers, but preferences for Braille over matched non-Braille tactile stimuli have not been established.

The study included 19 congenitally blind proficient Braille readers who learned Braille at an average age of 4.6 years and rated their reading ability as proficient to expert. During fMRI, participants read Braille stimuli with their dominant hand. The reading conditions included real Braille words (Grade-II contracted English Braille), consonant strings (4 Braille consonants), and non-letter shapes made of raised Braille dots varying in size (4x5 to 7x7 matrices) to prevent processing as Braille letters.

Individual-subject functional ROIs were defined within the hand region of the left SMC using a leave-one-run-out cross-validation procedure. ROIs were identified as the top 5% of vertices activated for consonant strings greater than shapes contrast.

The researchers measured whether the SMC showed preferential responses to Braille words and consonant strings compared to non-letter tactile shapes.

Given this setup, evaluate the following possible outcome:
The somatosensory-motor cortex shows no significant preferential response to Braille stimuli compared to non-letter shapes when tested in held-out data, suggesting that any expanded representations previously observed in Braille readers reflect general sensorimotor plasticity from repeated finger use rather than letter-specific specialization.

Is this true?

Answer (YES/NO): YES